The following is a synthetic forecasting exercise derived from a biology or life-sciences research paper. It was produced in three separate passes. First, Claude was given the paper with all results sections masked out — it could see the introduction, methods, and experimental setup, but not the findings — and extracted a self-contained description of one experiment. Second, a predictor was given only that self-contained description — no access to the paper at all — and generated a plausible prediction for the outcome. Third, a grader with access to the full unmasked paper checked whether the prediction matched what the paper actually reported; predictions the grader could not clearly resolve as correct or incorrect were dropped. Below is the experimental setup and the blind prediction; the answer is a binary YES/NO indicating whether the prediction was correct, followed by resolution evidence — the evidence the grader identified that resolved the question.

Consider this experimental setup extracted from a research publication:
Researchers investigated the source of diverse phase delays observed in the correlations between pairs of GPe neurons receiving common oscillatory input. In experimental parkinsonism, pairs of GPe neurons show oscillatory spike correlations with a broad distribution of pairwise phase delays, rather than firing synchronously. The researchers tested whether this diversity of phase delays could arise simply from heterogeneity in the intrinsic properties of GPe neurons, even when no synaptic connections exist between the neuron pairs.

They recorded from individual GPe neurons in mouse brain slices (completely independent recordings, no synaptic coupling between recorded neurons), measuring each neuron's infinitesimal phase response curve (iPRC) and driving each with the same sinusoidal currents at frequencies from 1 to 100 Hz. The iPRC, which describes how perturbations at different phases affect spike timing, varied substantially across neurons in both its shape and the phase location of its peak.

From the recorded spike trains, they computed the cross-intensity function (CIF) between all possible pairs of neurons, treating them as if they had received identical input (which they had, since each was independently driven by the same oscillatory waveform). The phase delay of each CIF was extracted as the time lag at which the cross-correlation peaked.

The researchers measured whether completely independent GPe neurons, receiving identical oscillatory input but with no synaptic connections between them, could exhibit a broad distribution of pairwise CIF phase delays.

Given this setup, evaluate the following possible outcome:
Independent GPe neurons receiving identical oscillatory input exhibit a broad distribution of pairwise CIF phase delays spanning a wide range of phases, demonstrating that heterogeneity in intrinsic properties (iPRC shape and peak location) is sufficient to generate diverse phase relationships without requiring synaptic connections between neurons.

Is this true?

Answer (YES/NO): YES